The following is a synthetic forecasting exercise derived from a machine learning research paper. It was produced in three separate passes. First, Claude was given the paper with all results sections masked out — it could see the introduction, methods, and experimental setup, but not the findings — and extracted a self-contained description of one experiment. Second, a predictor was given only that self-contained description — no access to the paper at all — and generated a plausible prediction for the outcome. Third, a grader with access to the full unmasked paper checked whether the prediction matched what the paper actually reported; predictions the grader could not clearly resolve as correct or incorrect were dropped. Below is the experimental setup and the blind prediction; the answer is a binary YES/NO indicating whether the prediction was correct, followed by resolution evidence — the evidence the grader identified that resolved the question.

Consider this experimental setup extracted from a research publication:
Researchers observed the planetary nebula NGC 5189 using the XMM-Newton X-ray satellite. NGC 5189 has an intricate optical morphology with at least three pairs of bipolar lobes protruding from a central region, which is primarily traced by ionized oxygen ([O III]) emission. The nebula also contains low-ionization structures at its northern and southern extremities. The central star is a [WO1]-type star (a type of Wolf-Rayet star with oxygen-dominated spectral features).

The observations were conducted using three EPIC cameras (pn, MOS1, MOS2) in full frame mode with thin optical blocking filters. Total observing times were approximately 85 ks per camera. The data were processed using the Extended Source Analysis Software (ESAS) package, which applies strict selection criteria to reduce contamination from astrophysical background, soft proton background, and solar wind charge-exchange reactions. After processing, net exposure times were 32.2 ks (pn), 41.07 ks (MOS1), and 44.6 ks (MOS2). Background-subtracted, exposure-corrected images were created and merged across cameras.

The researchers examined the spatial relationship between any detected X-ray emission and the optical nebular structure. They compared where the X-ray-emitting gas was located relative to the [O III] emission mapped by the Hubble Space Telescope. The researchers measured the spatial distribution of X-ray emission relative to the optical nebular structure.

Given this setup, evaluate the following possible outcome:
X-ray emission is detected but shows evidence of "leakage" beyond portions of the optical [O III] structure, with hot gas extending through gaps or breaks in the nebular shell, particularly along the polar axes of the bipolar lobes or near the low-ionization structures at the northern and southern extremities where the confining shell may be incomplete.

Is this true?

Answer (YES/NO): YES